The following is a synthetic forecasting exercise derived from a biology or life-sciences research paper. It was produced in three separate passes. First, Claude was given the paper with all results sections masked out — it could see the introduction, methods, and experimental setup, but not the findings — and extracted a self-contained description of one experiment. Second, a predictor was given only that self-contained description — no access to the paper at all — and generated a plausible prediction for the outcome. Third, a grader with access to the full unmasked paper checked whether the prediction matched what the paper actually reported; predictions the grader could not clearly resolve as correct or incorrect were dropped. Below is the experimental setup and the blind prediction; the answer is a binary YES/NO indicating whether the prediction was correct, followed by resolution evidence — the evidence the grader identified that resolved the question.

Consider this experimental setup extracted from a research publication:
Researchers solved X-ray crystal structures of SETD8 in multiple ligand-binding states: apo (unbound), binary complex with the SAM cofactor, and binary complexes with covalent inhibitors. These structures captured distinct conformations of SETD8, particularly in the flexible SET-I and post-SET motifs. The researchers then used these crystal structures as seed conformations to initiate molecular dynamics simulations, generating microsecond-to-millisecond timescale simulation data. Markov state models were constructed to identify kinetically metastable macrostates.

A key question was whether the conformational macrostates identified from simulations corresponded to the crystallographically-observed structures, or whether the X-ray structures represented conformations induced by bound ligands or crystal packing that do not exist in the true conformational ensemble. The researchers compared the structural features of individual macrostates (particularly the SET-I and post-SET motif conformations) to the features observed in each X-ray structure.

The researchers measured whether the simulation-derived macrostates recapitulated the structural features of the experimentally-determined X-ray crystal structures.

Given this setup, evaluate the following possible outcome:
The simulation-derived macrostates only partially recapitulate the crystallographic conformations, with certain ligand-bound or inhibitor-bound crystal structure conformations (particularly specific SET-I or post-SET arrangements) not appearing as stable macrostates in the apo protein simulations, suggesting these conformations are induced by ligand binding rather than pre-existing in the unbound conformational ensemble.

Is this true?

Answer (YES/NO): NO